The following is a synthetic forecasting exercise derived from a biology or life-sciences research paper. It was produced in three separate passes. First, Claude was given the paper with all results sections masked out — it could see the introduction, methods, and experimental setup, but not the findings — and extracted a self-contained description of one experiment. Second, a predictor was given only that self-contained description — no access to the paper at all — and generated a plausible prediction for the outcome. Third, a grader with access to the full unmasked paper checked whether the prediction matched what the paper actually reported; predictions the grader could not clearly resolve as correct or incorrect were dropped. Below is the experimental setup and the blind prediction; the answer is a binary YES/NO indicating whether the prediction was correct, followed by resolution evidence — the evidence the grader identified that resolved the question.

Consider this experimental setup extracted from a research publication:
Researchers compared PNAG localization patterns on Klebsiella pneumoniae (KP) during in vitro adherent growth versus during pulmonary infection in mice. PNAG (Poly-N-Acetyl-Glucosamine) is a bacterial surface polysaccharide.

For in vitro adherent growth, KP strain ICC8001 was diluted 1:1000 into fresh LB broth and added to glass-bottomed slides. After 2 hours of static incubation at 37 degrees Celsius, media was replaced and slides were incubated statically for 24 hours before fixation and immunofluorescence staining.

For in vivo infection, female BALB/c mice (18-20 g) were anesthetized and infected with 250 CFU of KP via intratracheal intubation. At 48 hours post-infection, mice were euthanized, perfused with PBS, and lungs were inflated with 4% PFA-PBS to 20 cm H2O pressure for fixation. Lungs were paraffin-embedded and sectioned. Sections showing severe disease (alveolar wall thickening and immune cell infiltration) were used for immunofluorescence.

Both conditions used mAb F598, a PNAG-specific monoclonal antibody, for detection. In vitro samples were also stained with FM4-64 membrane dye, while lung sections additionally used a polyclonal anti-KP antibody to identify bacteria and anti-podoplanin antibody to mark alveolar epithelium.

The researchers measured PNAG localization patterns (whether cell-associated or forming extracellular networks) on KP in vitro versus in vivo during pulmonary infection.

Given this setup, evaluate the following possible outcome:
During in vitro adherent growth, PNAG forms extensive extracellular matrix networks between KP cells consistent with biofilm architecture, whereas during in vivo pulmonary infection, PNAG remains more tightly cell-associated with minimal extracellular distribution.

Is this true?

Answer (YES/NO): NO